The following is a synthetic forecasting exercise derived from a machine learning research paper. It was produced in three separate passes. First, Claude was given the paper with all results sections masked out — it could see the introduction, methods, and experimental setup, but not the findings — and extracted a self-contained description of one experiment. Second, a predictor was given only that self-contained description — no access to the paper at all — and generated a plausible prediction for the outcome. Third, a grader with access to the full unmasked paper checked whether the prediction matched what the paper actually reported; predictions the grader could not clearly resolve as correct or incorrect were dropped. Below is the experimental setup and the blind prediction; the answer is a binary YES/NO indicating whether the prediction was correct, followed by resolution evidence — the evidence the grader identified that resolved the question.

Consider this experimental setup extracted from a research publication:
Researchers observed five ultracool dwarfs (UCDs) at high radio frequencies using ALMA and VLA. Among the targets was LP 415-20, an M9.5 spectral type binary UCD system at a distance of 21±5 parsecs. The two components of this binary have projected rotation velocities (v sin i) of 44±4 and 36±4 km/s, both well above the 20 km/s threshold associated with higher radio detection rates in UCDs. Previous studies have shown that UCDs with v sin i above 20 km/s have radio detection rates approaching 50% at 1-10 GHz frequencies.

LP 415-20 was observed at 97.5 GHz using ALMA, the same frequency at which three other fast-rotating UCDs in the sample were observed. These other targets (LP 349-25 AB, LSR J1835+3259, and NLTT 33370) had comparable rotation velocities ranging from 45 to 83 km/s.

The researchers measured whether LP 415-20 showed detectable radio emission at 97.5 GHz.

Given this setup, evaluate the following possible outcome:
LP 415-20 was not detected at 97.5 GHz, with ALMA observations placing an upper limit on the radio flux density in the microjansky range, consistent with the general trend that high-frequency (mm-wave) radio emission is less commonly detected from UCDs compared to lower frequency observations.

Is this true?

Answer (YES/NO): NO